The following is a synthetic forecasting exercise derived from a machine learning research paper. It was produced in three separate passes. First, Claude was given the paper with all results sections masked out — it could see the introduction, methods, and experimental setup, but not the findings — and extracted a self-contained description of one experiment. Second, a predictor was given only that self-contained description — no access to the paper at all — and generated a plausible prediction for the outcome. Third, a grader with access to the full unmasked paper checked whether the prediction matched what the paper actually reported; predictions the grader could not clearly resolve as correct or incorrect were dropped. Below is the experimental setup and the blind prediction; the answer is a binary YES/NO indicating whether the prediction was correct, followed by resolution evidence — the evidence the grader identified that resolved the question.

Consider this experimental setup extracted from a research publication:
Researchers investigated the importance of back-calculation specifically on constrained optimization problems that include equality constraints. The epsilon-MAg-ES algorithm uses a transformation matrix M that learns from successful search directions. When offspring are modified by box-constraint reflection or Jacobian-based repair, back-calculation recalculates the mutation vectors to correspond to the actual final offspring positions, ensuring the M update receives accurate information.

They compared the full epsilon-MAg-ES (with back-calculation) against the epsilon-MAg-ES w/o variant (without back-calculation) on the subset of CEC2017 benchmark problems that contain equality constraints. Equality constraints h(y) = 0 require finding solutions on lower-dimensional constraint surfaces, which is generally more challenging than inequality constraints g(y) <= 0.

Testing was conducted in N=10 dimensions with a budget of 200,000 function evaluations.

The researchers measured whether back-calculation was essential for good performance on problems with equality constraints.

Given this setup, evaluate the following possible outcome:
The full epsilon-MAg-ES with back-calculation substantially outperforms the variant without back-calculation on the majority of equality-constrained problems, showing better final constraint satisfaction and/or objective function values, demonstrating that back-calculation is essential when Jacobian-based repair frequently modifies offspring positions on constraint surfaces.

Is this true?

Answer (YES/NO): YES